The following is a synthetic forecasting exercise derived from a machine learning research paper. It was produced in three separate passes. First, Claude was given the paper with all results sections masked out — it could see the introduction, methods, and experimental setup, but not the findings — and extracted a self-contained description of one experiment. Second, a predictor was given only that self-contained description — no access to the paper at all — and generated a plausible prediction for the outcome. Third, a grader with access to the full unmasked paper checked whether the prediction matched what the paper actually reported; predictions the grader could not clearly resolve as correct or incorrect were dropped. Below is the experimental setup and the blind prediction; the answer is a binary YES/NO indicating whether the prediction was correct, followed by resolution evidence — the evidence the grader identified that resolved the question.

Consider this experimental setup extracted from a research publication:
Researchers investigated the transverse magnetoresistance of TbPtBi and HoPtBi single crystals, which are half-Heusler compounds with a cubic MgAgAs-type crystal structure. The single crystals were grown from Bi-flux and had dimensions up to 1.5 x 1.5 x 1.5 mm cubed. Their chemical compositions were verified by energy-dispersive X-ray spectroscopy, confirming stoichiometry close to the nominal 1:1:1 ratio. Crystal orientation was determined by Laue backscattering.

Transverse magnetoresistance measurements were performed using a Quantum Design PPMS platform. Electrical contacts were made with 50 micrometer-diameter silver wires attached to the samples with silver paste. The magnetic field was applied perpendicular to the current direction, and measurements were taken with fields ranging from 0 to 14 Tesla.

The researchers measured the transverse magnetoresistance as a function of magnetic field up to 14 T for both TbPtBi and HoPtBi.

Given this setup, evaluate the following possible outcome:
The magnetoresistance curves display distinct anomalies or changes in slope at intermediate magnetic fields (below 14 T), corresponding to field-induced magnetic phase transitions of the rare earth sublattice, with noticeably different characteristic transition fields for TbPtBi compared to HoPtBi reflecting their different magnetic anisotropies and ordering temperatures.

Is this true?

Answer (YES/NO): NO